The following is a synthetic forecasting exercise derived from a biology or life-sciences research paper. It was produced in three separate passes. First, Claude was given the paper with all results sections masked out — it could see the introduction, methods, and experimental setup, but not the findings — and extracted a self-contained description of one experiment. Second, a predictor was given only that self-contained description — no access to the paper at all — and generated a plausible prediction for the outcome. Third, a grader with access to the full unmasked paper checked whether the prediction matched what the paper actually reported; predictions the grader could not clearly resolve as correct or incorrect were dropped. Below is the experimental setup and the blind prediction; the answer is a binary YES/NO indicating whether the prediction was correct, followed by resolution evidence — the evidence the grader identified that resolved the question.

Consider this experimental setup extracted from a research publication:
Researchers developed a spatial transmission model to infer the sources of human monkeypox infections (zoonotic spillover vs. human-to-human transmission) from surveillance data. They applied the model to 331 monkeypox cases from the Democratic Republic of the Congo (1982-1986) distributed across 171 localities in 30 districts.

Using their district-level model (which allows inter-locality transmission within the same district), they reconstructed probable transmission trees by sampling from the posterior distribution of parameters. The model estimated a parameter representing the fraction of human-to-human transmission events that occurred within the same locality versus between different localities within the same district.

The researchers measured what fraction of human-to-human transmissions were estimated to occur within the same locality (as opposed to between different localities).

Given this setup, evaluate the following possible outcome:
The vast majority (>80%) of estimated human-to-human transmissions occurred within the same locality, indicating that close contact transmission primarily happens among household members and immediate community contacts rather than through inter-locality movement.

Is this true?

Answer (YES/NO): NO